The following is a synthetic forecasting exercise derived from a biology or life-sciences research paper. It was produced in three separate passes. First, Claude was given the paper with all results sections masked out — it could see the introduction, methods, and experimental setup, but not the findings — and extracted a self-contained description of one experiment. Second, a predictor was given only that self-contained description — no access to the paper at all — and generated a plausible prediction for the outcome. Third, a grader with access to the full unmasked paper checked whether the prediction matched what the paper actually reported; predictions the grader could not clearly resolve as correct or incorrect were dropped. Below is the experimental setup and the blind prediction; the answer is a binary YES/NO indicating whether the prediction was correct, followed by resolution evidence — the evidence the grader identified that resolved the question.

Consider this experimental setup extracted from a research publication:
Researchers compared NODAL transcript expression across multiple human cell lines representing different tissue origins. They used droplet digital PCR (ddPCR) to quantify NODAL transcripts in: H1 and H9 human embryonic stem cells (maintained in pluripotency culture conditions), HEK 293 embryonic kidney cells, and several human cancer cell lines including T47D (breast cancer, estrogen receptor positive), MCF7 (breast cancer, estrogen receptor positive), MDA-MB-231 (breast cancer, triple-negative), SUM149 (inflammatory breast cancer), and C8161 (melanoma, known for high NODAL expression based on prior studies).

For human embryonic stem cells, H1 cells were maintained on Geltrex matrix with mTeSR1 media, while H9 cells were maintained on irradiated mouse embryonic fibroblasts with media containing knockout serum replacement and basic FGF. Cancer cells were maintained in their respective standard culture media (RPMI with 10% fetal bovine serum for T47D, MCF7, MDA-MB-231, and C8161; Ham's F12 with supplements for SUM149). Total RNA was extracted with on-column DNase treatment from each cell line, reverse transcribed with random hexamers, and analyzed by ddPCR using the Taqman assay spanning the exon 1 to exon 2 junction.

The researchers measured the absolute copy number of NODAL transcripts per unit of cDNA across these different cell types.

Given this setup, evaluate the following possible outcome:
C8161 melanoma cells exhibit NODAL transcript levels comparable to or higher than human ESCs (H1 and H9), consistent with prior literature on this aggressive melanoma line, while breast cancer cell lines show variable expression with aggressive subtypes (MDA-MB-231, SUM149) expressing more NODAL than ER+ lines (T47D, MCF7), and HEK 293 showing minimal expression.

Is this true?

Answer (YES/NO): NO